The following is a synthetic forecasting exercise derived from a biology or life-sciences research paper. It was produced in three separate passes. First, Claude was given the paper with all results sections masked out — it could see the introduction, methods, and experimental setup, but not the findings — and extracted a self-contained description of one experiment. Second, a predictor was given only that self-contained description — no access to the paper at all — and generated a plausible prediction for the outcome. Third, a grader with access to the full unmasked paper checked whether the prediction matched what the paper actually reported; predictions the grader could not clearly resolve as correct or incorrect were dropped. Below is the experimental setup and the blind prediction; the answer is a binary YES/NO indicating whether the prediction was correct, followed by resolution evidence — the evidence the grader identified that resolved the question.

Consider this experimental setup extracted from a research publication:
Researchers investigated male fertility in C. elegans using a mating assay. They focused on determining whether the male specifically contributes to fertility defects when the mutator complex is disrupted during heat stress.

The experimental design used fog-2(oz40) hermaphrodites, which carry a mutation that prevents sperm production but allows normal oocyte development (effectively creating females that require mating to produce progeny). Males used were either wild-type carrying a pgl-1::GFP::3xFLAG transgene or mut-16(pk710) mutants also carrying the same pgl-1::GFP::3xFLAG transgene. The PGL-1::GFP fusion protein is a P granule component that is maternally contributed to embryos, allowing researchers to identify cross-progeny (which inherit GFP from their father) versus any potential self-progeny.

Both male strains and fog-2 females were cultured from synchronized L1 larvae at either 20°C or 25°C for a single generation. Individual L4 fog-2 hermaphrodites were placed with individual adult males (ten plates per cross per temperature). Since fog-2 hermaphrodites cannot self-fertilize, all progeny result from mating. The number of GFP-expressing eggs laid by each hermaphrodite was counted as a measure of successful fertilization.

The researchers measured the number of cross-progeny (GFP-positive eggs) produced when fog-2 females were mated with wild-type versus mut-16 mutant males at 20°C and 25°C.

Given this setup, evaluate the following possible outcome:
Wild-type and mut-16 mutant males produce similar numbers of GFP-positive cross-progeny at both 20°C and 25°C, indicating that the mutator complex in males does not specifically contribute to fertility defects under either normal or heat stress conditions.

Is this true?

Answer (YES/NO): NO